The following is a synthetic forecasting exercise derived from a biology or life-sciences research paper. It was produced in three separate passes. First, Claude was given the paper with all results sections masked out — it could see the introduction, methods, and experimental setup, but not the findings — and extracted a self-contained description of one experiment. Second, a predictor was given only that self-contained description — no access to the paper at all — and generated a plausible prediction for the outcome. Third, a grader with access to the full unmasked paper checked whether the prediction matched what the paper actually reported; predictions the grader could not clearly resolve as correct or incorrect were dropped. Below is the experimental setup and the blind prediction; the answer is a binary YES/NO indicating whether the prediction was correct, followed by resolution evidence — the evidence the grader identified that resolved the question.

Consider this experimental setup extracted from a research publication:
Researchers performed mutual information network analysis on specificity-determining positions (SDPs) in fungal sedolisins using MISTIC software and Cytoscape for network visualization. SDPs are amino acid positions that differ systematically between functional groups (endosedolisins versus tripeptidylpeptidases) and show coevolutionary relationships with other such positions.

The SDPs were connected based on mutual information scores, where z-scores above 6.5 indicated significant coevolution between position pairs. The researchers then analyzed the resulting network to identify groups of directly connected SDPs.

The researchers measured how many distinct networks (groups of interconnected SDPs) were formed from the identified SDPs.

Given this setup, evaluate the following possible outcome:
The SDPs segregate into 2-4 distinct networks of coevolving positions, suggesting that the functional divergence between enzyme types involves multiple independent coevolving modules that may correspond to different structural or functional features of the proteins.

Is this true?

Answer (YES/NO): YES